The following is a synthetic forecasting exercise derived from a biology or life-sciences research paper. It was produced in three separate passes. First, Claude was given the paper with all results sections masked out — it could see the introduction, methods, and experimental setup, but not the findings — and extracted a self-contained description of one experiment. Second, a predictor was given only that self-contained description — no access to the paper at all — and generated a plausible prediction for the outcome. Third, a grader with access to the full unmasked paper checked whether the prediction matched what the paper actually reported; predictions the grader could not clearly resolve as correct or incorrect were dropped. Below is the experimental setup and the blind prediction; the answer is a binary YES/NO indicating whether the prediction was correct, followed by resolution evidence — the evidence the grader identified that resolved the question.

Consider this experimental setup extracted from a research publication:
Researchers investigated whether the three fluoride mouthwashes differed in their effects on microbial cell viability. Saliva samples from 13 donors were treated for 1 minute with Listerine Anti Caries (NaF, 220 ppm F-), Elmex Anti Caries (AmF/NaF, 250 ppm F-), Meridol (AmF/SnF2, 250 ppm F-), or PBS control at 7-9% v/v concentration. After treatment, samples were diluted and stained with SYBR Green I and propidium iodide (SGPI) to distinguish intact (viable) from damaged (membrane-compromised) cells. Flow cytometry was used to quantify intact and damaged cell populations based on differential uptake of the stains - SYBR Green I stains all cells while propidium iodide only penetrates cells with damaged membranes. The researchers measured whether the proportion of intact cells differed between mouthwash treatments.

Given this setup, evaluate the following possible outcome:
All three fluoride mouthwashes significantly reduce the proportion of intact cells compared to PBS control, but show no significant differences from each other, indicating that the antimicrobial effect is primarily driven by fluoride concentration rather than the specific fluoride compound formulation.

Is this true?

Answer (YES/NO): NO